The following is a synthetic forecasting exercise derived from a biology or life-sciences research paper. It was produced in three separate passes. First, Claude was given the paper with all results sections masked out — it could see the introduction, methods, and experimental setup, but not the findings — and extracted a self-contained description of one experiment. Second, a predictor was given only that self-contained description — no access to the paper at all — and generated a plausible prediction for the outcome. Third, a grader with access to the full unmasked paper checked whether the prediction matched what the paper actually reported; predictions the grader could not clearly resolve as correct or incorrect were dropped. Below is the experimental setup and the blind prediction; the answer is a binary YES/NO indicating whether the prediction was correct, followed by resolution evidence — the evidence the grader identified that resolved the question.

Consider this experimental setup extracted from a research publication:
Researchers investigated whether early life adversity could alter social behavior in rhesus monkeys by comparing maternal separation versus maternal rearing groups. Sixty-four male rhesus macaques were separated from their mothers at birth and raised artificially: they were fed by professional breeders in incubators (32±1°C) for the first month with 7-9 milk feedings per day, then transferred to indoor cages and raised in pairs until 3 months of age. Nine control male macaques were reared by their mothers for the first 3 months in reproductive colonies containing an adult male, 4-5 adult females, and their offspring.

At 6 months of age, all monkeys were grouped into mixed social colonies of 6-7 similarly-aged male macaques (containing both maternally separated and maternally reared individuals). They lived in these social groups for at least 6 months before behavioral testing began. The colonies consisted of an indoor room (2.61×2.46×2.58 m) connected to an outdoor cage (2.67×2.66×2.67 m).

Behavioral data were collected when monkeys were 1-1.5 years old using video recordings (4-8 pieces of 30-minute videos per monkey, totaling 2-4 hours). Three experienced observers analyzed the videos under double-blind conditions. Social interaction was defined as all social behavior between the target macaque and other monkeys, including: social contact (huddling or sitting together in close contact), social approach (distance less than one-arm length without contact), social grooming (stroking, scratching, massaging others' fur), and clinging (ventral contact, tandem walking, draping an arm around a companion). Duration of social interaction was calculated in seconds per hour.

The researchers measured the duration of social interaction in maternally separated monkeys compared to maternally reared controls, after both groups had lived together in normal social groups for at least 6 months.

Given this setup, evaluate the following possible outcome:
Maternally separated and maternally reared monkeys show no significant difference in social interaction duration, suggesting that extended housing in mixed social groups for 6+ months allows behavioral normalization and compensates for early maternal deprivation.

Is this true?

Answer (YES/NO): NO